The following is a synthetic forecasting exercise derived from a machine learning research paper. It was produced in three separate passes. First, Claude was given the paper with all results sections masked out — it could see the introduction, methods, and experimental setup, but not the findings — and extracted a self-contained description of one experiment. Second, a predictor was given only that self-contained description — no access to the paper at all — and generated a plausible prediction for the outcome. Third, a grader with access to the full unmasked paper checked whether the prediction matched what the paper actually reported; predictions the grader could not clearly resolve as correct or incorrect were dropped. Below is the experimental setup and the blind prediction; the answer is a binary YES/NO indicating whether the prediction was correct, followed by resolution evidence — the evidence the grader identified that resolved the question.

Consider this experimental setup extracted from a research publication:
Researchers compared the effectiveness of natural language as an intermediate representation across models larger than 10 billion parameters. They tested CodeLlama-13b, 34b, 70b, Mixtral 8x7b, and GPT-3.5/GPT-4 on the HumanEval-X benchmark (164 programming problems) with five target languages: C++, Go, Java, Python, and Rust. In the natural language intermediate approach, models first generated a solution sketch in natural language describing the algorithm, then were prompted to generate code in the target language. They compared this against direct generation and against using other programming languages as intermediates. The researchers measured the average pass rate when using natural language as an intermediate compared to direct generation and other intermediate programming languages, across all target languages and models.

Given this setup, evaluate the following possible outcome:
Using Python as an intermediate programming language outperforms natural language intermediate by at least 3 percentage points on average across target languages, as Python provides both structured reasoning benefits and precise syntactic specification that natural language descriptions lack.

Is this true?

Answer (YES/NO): NO